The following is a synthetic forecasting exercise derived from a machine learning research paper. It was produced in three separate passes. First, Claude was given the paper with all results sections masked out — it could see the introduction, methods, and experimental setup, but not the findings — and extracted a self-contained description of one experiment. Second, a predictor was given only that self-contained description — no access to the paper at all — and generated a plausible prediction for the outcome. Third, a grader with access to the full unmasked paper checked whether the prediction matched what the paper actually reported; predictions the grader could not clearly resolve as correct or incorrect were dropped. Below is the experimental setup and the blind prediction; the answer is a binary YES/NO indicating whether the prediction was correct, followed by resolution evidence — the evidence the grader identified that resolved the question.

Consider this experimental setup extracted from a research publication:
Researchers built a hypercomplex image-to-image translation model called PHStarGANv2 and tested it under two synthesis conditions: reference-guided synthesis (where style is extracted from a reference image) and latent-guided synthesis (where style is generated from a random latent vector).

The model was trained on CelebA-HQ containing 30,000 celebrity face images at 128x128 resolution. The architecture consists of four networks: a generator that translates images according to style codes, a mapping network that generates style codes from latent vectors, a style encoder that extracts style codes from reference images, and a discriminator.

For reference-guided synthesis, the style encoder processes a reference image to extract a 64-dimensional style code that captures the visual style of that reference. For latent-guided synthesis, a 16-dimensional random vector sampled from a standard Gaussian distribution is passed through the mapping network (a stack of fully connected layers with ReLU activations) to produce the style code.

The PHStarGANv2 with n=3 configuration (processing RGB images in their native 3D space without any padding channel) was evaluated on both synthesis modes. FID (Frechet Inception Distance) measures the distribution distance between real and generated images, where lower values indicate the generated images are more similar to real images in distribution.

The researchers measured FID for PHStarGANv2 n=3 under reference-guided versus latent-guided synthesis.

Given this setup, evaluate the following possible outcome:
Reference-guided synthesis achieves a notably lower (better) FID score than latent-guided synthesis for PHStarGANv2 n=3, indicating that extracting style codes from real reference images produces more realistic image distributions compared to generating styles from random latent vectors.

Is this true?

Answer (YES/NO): NO